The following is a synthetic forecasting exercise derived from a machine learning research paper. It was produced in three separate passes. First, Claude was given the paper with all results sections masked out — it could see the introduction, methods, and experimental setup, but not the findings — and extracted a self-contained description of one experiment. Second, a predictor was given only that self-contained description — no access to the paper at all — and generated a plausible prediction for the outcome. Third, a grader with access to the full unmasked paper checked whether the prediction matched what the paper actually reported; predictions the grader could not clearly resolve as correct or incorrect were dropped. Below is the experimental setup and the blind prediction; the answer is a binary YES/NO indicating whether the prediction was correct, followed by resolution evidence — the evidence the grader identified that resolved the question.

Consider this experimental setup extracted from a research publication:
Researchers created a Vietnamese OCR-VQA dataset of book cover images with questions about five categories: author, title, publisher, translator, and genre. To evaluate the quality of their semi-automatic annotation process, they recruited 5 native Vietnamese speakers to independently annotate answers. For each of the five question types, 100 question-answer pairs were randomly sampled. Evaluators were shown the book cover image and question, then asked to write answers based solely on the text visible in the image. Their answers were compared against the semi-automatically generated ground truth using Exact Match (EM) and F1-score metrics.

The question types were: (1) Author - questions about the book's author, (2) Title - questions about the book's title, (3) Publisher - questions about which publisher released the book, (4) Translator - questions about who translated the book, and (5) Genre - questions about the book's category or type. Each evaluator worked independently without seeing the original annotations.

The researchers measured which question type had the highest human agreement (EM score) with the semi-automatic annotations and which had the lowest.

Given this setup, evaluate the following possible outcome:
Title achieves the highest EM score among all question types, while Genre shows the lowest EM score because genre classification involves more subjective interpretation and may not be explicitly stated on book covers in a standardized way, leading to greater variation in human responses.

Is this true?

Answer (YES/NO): NO